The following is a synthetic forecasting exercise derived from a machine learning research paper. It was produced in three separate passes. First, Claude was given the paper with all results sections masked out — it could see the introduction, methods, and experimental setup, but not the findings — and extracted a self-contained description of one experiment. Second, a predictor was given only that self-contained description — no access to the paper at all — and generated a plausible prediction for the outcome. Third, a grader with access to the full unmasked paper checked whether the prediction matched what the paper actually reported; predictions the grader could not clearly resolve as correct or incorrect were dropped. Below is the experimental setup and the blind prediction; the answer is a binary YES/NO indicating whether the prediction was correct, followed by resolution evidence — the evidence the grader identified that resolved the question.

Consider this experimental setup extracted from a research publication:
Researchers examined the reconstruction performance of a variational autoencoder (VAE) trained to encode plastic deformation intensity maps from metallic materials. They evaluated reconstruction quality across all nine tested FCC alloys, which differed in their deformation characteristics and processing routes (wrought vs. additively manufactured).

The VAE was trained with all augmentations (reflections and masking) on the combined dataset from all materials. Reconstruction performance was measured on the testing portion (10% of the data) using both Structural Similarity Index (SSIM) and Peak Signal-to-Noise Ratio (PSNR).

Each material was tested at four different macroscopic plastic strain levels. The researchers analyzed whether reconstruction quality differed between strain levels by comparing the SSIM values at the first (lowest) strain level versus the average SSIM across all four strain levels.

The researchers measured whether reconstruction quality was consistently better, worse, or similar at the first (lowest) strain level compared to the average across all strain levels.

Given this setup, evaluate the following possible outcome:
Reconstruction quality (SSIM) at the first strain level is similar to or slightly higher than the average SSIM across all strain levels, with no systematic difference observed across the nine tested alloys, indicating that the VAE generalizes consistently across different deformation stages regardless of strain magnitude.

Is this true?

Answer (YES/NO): NO